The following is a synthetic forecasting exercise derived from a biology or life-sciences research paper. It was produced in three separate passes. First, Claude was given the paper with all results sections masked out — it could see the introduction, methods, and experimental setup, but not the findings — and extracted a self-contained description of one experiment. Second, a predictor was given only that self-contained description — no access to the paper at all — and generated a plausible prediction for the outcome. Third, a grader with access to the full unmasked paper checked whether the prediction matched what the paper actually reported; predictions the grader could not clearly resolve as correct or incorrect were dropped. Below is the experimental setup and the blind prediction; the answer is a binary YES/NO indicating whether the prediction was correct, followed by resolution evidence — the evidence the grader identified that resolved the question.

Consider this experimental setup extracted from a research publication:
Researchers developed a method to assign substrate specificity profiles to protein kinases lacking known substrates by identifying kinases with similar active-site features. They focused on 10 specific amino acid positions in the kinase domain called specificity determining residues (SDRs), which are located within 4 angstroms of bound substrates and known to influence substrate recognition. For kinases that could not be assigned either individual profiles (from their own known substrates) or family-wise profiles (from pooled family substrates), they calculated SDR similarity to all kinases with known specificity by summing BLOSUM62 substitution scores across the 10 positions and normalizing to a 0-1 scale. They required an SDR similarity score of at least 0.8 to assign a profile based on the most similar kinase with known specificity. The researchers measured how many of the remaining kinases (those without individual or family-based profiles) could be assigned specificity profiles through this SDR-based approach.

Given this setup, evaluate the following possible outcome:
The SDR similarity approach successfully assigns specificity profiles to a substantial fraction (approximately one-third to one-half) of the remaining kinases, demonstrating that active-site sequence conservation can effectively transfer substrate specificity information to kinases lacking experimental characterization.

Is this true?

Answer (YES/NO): NO